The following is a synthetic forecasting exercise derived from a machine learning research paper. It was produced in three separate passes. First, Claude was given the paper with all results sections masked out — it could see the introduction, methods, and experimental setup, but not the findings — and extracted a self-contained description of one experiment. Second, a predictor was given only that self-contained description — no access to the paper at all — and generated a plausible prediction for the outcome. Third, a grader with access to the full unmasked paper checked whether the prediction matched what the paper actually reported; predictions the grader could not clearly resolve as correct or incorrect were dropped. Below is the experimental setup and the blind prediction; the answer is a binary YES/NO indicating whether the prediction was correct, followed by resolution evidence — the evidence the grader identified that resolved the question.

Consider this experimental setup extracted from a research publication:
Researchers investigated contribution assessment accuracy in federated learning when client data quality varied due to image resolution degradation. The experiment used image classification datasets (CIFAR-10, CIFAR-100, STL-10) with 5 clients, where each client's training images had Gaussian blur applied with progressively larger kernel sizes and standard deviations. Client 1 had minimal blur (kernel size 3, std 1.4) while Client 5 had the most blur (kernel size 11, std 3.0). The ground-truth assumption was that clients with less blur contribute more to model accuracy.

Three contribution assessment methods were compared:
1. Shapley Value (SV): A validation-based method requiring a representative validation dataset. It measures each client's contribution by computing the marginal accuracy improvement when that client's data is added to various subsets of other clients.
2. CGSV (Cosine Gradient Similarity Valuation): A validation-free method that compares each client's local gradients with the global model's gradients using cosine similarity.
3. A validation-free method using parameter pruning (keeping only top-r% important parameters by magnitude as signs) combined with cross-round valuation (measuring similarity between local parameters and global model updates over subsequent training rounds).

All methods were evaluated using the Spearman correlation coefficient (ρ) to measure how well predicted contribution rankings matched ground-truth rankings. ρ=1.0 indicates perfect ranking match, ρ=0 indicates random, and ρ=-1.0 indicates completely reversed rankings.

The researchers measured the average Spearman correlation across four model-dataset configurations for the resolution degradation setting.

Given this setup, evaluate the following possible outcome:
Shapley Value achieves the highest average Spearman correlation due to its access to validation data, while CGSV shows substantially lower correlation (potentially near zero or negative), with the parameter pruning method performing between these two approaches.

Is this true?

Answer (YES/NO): YES